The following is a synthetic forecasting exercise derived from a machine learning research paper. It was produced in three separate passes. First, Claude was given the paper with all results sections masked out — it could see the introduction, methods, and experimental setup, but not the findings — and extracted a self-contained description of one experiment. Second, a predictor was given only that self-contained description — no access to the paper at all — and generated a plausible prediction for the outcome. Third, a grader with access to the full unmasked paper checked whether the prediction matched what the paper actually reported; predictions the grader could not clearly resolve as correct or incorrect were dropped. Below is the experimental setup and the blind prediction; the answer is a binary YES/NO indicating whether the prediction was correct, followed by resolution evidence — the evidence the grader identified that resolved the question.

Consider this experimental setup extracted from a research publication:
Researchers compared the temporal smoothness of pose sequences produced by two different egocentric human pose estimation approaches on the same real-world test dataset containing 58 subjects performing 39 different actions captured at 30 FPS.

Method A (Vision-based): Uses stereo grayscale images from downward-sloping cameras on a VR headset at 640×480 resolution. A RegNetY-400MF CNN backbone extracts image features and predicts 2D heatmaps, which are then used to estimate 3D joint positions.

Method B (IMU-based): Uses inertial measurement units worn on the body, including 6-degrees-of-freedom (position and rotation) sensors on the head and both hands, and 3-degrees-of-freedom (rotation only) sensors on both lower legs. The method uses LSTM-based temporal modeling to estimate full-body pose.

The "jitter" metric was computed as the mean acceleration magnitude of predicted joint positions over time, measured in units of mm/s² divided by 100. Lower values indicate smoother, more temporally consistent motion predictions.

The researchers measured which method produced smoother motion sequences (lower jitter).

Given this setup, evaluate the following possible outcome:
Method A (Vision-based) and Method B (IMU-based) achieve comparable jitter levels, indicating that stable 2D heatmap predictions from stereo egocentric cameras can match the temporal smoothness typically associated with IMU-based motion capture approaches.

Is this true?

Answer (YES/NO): NO